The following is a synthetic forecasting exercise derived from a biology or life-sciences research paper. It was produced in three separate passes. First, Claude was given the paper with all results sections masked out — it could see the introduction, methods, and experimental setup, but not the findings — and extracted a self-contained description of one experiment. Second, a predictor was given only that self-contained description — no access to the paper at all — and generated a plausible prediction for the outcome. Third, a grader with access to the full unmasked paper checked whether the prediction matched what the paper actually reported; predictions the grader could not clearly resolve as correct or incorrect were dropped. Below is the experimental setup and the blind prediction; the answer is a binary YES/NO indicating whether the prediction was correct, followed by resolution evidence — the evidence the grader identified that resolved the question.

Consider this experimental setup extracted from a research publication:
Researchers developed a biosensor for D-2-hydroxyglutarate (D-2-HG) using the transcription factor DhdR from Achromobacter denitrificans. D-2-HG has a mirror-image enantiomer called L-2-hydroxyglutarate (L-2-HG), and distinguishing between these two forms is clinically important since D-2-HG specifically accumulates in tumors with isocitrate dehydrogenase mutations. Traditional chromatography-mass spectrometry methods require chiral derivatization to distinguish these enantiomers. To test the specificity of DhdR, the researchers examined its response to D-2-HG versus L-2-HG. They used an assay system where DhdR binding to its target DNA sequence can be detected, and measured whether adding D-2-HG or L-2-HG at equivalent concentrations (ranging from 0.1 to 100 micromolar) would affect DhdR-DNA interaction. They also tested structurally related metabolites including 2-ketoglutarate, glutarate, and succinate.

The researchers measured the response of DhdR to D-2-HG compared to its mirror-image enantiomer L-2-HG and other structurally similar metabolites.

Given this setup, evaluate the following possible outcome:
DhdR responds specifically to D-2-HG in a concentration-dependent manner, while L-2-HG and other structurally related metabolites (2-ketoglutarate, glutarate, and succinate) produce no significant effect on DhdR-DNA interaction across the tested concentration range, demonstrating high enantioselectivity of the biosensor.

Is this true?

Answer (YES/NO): YES